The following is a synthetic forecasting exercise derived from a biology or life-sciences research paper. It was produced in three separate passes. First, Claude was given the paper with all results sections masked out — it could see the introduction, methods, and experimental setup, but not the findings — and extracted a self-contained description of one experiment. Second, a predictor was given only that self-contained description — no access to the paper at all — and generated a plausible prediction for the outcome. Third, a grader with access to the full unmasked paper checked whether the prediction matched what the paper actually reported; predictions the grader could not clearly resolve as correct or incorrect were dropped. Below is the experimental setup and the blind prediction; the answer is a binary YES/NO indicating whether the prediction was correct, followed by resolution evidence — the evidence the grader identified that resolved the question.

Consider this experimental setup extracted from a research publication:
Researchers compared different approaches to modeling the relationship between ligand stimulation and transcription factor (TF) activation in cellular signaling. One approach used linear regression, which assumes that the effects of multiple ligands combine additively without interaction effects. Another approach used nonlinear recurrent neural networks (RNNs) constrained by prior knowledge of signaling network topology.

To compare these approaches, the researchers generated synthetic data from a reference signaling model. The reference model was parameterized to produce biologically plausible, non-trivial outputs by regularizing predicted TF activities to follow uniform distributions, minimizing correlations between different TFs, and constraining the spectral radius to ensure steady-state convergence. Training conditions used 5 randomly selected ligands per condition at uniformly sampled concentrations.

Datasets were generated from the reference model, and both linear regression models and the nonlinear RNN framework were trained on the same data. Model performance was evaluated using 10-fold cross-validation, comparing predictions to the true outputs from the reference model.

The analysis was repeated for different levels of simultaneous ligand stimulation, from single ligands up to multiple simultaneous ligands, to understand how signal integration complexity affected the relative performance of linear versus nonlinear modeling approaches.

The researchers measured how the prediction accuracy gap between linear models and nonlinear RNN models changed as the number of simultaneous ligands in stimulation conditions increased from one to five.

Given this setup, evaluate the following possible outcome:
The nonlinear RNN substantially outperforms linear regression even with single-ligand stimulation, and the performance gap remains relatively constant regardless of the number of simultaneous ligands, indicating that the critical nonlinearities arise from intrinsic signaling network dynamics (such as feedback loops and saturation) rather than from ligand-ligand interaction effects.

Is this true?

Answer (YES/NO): NO